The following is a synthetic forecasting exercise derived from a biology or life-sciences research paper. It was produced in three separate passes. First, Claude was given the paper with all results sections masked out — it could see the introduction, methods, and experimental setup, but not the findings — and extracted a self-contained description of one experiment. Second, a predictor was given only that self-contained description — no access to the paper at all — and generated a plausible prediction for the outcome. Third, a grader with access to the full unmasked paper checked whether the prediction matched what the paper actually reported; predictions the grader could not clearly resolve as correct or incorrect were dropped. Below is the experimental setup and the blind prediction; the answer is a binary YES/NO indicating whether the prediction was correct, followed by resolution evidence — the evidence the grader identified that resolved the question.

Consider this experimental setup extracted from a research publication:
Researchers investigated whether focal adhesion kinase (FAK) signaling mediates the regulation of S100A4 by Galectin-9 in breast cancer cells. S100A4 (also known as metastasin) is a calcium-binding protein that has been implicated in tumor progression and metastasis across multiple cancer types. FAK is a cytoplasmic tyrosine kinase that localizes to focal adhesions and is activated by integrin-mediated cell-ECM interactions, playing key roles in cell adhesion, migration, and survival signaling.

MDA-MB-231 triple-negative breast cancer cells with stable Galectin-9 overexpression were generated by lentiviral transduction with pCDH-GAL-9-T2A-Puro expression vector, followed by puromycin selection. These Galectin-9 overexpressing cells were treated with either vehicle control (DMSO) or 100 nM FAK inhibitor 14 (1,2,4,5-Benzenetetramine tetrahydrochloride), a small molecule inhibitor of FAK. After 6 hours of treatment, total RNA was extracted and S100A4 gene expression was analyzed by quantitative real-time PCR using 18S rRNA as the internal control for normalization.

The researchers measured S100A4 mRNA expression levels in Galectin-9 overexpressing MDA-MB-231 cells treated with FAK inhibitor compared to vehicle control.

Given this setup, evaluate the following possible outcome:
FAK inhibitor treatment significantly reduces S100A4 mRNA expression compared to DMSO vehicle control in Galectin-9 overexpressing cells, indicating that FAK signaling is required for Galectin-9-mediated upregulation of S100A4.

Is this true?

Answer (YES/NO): YES